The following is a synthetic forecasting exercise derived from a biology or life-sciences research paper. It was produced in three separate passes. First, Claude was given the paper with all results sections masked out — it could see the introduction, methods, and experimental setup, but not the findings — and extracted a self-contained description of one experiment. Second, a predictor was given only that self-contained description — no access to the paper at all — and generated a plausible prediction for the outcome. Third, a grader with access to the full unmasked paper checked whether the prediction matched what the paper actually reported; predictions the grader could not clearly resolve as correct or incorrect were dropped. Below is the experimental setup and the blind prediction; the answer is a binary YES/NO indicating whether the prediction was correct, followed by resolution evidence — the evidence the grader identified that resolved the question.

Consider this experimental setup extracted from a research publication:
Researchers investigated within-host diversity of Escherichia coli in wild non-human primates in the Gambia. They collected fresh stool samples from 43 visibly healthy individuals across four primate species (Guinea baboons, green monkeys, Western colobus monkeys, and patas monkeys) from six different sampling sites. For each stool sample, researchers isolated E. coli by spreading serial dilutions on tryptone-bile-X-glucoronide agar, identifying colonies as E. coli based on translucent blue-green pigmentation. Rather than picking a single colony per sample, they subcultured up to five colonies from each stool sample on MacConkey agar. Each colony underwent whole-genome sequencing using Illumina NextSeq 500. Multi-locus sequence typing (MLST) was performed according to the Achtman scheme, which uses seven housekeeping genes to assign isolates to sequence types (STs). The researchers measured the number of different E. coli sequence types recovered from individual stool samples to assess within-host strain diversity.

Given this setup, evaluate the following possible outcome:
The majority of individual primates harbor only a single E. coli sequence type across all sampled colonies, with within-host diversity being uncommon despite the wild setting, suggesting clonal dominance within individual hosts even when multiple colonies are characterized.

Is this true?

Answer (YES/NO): NO